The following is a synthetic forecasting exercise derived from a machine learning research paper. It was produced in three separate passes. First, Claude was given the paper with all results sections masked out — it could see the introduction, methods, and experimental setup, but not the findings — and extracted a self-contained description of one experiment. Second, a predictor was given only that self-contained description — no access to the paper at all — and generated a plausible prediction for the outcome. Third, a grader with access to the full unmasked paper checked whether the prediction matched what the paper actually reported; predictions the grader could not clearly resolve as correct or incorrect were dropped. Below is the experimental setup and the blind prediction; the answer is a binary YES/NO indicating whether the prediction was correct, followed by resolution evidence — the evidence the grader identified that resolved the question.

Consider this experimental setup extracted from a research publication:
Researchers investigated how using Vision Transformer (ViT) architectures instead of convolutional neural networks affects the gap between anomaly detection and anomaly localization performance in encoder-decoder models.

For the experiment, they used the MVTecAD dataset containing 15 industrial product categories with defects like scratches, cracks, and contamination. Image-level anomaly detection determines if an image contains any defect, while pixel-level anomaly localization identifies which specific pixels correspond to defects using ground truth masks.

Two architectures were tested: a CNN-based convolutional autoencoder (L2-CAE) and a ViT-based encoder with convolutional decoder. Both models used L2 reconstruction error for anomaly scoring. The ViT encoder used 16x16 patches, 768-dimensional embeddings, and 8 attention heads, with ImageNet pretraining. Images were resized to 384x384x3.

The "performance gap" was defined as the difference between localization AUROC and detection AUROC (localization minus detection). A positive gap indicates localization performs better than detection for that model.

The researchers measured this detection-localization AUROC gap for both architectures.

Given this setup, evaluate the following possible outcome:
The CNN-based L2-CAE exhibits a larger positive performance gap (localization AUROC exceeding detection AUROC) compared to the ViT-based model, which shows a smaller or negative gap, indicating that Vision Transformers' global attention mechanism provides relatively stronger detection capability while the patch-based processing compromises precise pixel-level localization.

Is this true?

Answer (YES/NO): NO